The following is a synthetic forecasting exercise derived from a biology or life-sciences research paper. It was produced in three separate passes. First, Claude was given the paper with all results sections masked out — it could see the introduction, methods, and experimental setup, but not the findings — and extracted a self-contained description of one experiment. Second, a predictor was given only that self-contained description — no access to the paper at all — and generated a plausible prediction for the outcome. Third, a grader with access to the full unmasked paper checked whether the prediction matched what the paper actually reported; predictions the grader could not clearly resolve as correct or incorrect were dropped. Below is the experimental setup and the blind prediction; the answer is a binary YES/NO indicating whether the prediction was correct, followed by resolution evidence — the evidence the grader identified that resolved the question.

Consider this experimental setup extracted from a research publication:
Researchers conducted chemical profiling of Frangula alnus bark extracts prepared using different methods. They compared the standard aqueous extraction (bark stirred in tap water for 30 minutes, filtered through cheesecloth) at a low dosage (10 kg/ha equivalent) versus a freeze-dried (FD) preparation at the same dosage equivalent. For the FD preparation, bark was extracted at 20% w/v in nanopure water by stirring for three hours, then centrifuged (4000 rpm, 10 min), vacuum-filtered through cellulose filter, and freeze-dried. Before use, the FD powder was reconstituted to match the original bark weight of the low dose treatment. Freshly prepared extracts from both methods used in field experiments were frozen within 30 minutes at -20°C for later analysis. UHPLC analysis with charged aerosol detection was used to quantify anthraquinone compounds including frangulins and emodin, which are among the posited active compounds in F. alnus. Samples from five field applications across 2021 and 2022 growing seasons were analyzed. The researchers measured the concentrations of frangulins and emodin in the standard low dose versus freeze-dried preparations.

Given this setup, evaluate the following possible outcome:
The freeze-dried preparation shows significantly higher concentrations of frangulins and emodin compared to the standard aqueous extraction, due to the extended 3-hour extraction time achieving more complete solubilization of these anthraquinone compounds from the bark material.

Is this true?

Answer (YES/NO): NO